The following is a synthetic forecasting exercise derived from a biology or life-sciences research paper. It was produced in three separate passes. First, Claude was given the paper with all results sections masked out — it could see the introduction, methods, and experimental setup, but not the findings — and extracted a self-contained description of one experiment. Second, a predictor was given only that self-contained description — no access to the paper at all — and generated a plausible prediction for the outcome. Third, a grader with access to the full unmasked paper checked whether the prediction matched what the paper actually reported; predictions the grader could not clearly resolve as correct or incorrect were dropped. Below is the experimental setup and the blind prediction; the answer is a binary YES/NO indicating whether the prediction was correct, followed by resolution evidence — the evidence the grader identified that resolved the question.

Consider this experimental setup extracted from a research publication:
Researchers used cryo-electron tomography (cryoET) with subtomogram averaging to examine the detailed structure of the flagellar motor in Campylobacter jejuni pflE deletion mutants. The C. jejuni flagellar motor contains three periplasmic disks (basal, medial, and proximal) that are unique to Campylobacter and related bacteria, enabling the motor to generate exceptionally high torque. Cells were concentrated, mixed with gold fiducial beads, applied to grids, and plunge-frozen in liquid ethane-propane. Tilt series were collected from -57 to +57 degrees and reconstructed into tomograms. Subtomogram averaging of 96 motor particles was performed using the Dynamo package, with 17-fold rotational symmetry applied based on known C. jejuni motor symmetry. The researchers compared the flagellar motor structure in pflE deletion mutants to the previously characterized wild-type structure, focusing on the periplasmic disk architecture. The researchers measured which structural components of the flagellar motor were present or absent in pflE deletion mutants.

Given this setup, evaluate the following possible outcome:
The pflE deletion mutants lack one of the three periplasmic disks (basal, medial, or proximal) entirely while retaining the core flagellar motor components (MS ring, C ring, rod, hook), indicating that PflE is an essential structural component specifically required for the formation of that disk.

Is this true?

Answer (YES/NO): NO